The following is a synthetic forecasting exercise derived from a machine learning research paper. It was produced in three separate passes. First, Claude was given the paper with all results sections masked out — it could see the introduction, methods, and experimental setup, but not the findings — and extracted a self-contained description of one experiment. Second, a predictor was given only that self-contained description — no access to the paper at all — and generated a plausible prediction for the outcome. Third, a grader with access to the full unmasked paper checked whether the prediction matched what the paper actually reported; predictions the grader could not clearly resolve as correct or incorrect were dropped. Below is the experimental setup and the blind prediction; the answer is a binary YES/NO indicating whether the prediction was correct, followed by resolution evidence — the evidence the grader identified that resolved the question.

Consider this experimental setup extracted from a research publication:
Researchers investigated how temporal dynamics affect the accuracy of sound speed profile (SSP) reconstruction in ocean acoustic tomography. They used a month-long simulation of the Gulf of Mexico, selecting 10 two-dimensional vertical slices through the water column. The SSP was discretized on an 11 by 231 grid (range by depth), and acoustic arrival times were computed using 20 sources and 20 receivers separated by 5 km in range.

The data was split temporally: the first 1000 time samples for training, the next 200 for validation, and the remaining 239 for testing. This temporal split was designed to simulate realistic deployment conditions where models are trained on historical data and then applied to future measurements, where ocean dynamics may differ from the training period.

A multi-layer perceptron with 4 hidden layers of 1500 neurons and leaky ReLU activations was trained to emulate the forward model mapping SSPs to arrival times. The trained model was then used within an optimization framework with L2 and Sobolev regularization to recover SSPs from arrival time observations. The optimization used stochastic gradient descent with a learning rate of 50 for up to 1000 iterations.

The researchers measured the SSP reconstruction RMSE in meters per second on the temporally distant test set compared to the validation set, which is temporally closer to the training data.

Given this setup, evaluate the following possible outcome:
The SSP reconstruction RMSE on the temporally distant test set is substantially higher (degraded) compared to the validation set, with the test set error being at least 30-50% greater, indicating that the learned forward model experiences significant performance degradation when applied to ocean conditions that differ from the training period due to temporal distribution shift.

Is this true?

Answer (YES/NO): YES